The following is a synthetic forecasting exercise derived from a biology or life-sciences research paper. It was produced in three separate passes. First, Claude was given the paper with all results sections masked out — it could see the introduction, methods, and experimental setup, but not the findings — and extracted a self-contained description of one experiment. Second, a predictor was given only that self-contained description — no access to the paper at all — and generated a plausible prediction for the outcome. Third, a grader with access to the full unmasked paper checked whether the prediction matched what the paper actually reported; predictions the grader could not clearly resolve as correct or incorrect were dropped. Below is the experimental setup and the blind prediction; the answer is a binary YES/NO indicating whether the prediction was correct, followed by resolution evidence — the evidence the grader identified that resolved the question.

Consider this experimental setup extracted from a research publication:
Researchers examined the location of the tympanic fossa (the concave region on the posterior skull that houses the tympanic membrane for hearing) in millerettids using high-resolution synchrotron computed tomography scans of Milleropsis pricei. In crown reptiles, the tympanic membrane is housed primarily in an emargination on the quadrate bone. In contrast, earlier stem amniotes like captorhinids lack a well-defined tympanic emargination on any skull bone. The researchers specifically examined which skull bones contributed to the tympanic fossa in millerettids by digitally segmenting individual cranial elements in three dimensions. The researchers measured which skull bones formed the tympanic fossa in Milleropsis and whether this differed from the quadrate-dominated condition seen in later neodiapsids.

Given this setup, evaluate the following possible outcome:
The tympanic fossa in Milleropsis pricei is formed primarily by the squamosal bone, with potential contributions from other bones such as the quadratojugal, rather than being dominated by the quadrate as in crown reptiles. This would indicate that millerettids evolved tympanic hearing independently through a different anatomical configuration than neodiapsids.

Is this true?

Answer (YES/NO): NO